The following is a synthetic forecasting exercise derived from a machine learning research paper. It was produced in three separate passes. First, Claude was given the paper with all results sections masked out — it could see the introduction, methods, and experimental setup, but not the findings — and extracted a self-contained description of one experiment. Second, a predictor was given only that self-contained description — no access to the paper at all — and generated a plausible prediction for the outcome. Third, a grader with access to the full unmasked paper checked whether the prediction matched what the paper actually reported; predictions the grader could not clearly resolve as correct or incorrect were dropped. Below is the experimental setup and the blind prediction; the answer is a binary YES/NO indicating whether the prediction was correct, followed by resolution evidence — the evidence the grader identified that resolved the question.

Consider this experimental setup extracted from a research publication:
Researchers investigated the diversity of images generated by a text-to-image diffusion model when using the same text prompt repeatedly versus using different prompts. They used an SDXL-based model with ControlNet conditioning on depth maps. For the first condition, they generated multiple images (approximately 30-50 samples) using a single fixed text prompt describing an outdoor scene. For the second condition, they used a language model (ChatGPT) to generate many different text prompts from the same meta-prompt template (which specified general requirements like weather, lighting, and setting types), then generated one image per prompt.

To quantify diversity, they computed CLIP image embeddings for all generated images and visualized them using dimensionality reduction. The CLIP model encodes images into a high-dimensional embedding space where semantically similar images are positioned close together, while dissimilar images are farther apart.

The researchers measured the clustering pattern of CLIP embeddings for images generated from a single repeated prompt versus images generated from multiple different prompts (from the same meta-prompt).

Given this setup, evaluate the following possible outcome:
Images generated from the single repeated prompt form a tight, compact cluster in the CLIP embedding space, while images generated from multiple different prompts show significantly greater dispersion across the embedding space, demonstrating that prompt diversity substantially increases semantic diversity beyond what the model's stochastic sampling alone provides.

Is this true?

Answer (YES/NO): YES